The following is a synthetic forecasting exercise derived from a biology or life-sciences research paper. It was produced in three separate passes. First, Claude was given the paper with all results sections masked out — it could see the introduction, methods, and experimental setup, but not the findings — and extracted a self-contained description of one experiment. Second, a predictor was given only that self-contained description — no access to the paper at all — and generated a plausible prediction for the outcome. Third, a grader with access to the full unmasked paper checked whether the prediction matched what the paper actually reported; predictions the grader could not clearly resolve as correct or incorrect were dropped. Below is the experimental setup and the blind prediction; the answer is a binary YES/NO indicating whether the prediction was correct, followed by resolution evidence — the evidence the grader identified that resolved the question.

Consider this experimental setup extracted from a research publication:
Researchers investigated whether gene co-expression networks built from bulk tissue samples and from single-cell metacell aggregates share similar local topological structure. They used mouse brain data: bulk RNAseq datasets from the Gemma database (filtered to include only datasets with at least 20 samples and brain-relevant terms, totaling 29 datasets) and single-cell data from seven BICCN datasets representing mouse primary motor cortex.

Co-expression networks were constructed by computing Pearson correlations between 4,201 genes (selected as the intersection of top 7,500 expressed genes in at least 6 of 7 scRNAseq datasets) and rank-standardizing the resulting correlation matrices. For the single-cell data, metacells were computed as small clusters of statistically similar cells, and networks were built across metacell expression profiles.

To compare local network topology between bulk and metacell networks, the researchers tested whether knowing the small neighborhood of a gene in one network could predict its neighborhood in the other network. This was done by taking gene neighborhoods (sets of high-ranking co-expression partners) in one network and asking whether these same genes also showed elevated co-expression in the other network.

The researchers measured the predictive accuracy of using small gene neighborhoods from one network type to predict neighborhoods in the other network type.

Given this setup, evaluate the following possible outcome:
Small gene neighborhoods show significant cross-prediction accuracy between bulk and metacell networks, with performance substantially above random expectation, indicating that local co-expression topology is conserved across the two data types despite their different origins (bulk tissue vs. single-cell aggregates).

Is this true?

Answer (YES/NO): YES